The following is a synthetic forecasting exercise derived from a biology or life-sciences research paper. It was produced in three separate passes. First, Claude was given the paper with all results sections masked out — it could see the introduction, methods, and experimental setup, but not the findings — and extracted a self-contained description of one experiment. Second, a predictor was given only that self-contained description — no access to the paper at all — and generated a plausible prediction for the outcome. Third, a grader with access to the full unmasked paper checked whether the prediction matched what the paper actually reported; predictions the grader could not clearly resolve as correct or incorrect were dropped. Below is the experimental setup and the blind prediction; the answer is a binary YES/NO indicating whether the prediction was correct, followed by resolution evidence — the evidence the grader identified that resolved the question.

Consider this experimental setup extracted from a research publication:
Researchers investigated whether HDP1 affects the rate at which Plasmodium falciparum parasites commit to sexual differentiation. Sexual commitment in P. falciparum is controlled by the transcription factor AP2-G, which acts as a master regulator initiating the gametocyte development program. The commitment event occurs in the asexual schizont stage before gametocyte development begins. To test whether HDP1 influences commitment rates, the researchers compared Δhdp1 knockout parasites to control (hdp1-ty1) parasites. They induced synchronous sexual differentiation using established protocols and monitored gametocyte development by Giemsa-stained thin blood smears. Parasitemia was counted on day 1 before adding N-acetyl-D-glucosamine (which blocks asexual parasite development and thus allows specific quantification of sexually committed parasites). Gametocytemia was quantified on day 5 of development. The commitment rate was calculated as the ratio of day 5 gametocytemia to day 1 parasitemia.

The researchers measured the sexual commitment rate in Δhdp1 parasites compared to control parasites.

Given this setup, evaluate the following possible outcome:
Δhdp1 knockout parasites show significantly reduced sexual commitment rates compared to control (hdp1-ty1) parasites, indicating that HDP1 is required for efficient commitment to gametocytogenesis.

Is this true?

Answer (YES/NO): NO